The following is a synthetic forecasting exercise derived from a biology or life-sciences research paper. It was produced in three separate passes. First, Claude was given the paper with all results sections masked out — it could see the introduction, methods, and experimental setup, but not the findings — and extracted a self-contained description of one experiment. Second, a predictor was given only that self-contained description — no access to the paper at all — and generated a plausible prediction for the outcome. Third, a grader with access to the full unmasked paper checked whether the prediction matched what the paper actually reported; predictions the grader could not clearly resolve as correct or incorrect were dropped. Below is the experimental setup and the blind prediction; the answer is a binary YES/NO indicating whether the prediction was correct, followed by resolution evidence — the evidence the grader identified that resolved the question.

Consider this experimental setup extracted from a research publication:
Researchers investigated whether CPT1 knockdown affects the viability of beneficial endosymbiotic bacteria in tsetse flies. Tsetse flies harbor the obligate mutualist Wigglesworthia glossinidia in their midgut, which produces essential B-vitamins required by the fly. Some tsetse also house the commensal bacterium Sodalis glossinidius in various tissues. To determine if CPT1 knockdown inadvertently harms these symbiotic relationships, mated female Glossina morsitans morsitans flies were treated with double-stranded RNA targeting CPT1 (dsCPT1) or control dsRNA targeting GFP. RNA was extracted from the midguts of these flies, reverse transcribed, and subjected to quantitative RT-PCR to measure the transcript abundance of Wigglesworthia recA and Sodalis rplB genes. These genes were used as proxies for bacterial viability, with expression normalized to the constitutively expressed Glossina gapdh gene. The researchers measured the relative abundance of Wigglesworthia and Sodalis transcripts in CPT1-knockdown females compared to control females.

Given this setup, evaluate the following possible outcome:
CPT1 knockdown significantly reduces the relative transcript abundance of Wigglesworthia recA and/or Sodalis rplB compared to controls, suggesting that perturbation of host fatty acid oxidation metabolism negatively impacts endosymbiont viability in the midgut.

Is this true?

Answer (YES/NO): YES